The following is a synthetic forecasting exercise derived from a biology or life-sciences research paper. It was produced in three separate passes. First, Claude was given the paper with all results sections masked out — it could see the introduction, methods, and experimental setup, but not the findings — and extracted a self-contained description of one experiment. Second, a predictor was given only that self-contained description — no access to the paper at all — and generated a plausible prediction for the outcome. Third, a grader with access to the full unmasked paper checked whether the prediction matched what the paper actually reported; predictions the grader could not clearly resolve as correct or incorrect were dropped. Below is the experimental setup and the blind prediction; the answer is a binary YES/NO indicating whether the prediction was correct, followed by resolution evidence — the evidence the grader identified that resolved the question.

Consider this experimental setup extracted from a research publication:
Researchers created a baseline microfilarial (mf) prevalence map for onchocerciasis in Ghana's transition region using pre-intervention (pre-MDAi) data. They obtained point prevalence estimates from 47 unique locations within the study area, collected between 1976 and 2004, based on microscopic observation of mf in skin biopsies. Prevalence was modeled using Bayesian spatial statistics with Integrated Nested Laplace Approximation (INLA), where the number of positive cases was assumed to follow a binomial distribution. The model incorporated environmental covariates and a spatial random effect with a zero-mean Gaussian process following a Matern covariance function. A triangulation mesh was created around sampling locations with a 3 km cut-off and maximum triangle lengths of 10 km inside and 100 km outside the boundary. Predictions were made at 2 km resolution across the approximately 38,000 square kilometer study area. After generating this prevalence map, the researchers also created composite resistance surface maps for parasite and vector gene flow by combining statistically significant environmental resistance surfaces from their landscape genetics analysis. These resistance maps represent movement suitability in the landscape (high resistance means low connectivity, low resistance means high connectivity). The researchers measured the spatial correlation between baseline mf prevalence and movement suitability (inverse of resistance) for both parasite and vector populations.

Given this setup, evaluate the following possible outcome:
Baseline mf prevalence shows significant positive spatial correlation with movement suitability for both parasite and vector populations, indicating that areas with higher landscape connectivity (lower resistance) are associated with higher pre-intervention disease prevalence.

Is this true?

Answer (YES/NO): NO